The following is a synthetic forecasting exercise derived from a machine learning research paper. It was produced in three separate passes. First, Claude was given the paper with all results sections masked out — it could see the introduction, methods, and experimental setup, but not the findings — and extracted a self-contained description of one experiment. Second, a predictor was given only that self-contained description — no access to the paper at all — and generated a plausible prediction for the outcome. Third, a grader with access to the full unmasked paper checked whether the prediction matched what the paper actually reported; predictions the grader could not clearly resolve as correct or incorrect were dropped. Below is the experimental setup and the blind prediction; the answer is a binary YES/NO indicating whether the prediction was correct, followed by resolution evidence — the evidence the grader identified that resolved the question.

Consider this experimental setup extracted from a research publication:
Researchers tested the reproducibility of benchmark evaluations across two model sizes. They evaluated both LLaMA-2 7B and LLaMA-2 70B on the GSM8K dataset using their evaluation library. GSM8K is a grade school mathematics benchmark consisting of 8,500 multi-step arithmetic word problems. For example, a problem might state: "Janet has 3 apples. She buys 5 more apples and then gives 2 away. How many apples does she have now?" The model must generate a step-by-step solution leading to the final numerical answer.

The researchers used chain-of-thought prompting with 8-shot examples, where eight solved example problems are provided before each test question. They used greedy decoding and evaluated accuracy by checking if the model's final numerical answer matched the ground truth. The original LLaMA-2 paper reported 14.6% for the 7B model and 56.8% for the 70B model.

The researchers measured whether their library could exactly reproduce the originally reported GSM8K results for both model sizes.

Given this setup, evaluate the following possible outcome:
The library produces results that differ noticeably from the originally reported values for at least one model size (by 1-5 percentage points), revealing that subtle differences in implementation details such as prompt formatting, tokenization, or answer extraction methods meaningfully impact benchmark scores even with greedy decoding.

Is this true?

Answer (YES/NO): NO